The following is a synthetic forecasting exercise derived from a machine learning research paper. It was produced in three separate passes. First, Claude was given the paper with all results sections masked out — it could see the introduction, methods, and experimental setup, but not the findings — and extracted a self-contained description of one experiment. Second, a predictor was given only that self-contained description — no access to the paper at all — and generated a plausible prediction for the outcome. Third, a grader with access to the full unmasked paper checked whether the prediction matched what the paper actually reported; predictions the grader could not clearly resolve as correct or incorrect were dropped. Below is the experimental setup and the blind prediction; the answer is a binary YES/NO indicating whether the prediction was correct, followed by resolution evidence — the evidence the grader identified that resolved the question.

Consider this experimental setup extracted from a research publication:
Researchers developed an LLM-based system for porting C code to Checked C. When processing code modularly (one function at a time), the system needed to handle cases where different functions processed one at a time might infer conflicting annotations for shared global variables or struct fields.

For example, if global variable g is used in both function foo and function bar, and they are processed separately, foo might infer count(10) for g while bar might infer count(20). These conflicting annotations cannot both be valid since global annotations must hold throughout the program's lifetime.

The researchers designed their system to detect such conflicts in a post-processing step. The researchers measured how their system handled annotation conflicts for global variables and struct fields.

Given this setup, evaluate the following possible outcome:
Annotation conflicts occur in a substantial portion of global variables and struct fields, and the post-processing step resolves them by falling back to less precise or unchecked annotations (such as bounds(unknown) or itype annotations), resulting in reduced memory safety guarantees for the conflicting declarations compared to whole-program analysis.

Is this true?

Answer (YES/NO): NO